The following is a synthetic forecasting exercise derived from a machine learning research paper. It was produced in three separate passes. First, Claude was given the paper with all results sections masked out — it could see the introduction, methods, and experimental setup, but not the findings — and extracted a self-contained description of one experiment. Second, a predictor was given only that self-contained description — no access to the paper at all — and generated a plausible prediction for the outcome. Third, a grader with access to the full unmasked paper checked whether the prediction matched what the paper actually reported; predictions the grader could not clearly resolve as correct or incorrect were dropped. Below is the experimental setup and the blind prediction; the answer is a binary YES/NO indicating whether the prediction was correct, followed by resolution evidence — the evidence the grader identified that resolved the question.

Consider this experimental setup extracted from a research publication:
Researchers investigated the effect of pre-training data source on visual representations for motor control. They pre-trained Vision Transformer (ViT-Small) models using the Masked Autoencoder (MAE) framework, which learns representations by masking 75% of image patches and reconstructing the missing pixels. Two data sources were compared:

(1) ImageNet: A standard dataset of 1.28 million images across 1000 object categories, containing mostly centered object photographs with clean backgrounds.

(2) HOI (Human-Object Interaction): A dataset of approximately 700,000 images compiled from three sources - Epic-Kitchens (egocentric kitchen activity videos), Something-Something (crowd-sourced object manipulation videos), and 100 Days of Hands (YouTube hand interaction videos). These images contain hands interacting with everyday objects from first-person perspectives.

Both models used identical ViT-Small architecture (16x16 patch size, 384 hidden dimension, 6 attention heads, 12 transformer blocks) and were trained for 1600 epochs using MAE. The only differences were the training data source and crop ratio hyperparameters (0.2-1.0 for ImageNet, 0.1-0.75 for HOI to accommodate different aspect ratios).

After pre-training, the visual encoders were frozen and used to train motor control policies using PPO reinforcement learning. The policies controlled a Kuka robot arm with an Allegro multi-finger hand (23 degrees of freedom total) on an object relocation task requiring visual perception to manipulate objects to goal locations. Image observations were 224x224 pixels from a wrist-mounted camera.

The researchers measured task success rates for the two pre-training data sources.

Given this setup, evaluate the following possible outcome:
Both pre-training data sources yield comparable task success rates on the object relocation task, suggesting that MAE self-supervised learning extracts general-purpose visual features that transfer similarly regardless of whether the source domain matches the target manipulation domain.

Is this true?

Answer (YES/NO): NO